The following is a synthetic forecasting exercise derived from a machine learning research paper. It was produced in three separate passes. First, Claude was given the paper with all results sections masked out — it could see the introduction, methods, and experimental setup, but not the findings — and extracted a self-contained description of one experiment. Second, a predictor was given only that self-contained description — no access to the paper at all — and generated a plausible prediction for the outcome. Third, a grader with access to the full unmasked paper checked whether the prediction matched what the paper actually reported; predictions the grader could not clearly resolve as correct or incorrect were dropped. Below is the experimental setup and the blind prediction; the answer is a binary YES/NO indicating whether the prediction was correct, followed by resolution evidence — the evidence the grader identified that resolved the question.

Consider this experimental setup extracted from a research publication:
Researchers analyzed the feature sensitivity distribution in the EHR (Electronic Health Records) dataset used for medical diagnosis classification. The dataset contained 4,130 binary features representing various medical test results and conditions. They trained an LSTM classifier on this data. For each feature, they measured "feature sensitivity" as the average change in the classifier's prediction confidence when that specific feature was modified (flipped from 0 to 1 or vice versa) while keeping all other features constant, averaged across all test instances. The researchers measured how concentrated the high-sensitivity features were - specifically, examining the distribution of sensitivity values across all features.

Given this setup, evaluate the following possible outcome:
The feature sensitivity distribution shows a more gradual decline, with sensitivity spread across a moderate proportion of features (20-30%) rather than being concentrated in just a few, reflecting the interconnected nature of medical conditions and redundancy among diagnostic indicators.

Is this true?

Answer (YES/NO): NO